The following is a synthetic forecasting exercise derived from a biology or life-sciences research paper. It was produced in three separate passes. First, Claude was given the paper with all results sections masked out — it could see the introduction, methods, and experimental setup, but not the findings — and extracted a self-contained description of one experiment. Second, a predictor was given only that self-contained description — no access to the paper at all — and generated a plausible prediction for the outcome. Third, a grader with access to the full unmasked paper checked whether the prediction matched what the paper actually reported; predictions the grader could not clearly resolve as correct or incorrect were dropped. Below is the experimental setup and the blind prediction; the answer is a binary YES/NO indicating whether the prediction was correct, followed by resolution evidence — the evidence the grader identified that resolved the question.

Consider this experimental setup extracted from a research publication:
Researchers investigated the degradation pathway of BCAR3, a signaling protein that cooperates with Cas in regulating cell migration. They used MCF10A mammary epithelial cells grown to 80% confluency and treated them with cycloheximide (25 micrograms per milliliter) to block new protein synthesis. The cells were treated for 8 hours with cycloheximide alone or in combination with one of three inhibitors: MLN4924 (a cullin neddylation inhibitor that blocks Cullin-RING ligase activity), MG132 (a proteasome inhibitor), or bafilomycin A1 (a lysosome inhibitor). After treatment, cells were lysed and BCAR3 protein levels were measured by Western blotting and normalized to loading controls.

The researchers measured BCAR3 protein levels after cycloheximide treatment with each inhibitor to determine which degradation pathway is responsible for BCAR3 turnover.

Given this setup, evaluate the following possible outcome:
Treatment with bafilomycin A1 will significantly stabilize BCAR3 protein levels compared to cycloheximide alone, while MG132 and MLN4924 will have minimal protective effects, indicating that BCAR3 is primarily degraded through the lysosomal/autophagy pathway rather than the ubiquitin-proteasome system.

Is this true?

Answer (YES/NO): NO